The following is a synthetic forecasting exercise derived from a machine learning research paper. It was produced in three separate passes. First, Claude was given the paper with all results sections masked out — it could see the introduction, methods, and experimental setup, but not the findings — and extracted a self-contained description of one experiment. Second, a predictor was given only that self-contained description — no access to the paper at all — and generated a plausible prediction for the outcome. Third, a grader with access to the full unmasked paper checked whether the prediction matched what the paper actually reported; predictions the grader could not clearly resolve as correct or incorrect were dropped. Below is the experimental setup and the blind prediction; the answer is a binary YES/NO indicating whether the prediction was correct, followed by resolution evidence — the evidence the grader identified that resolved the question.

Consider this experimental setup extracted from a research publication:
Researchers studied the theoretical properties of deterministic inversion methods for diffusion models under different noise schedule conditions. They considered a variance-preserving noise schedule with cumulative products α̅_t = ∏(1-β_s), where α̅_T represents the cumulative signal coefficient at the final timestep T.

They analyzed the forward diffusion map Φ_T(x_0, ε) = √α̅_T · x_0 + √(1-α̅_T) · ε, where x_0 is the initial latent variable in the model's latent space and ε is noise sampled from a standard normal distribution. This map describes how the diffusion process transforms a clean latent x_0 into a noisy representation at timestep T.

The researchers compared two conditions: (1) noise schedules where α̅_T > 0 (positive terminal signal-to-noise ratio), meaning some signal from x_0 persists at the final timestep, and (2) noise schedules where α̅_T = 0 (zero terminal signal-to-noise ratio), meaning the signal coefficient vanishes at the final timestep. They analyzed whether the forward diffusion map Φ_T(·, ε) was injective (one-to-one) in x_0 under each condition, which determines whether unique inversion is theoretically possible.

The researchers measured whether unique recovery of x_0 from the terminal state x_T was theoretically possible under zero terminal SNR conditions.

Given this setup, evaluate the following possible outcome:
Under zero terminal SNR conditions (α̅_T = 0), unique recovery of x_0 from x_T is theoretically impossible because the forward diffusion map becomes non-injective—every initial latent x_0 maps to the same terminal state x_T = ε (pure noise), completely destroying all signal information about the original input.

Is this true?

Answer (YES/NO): YES